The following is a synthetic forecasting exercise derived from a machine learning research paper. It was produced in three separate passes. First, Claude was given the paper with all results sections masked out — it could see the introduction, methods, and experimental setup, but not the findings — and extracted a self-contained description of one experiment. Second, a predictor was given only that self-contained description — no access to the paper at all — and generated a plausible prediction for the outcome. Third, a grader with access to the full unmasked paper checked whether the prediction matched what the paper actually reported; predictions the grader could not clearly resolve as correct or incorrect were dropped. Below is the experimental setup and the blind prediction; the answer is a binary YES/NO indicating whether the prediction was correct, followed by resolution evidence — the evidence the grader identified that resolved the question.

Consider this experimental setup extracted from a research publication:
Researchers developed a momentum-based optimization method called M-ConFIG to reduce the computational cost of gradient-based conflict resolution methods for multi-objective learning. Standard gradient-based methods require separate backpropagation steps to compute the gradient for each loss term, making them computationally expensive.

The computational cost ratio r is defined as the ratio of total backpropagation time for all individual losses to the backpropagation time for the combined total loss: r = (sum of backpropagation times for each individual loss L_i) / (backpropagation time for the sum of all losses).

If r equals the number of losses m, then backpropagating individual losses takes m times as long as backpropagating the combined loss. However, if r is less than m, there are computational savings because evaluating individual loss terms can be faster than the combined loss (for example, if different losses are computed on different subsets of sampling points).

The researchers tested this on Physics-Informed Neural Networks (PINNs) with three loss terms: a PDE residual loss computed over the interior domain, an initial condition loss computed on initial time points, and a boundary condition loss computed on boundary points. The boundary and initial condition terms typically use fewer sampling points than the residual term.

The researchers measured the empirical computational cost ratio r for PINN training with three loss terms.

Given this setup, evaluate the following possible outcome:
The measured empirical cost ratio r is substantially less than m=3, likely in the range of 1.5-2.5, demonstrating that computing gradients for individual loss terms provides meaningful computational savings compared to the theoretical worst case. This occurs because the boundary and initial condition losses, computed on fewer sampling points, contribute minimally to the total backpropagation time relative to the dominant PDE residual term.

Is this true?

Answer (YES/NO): YES